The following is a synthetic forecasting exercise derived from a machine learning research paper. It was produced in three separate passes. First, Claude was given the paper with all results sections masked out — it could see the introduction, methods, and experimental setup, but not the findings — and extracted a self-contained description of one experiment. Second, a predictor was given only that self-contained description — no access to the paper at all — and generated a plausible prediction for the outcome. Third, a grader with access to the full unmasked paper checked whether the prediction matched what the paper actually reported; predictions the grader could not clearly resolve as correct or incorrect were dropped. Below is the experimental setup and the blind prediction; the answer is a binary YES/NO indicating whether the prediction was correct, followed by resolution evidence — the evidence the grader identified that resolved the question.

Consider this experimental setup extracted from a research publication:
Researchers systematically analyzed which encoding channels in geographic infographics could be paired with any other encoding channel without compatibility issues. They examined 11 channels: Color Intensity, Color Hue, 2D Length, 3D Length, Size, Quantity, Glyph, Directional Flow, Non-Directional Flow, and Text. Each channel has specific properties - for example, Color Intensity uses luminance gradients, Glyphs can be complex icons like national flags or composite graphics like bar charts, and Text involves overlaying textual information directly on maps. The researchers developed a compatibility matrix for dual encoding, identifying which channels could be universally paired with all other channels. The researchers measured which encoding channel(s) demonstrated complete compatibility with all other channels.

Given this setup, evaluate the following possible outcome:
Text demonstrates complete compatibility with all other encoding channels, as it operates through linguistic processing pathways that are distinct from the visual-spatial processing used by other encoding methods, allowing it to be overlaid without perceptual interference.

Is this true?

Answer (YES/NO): YES